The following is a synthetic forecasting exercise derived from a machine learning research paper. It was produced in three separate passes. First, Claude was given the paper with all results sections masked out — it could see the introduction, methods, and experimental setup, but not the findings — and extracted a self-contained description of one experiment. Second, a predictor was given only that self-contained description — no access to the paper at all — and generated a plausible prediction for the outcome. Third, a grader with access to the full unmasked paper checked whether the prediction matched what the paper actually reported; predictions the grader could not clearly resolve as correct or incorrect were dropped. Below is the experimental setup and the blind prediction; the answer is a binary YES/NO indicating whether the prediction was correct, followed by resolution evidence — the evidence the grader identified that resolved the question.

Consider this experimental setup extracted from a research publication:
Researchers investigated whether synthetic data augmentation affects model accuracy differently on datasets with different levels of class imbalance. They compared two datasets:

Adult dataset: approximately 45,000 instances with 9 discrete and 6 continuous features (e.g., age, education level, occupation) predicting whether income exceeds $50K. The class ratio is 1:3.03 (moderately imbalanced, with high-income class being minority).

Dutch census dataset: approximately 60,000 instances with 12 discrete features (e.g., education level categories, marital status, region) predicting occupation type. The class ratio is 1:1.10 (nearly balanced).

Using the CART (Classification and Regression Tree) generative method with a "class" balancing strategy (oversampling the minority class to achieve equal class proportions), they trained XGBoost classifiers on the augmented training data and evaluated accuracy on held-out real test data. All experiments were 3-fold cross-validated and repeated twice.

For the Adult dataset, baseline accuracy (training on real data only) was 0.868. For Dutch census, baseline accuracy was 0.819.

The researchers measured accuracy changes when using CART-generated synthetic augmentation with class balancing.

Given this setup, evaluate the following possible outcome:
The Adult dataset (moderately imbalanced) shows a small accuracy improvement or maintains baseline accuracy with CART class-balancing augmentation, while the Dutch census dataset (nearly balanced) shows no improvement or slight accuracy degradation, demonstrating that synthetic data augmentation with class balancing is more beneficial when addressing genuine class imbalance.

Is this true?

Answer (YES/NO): NO